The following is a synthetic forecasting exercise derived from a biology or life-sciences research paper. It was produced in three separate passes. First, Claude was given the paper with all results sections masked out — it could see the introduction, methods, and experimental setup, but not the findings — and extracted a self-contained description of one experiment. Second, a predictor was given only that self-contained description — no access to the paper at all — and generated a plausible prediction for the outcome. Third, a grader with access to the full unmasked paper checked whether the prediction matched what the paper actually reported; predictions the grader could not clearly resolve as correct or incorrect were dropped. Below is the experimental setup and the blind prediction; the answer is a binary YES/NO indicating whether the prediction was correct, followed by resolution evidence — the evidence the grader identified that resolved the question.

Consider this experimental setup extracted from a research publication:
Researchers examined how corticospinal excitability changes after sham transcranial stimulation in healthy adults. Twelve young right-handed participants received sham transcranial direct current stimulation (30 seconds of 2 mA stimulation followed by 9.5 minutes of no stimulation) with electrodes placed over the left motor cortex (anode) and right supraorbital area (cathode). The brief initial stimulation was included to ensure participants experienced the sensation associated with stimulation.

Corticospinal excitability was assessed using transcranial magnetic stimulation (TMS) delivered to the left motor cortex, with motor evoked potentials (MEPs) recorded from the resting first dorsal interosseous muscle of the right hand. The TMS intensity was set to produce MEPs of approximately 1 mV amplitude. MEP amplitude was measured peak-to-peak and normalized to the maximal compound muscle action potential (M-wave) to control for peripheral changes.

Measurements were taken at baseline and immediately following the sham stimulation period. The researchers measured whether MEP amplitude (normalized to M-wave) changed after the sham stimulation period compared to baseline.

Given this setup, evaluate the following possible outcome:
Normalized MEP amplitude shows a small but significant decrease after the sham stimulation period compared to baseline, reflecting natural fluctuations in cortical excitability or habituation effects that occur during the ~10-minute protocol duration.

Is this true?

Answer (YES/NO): YES